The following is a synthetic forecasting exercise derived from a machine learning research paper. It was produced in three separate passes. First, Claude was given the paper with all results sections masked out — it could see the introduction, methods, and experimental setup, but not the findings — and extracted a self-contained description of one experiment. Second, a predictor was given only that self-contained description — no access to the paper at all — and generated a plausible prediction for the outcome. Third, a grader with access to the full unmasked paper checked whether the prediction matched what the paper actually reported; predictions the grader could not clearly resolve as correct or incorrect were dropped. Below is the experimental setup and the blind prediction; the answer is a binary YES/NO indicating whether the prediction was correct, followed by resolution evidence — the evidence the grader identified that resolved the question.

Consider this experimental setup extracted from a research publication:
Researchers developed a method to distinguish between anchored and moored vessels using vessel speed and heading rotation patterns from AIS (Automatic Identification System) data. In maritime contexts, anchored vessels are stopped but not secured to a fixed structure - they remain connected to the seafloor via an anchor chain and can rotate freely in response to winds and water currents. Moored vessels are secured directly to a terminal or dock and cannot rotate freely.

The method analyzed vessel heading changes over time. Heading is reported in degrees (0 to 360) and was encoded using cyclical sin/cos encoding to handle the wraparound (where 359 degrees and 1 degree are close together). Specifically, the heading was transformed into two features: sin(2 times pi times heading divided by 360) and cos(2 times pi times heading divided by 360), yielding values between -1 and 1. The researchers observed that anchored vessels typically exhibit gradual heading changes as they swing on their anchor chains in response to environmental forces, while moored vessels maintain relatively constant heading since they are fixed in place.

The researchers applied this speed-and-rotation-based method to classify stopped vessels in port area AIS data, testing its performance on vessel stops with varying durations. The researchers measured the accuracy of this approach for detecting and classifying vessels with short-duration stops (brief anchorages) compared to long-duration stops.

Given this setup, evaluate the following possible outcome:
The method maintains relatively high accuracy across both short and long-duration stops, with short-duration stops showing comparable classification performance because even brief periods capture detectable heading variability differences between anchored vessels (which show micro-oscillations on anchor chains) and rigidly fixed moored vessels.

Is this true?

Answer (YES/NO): NO